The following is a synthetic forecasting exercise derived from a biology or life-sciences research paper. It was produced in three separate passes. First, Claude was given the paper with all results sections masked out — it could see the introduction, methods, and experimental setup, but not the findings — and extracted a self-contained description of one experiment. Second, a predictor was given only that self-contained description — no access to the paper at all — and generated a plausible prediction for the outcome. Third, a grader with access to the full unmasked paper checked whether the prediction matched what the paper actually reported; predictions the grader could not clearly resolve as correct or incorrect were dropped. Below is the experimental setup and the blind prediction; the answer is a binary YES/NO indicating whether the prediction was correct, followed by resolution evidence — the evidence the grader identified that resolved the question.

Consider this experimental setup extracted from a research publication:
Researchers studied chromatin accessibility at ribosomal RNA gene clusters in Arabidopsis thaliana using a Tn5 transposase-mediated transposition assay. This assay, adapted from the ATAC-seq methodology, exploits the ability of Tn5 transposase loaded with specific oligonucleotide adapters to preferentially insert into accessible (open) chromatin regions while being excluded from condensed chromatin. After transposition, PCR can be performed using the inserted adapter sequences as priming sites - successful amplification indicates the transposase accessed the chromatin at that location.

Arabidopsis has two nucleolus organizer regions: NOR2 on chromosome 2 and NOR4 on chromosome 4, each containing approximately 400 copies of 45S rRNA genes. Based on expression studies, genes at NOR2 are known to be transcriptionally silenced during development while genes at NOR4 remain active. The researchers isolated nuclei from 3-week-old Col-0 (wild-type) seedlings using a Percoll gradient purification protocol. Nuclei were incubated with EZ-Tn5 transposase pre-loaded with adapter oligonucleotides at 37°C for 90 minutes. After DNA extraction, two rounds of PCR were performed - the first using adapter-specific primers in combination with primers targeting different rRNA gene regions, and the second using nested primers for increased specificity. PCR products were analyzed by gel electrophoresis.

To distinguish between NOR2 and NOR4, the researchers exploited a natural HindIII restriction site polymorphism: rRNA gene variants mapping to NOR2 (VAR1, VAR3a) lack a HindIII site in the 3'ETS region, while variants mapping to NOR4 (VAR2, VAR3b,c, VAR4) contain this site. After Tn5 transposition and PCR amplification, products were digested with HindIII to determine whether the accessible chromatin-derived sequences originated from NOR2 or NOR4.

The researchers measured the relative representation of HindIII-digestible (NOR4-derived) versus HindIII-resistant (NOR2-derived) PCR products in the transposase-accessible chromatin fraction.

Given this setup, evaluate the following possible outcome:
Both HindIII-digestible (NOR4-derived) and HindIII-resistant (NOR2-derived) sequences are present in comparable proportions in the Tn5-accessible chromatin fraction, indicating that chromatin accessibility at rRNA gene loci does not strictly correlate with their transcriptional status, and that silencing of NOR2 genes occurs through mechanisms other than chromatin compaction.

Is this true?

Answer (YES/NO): NO